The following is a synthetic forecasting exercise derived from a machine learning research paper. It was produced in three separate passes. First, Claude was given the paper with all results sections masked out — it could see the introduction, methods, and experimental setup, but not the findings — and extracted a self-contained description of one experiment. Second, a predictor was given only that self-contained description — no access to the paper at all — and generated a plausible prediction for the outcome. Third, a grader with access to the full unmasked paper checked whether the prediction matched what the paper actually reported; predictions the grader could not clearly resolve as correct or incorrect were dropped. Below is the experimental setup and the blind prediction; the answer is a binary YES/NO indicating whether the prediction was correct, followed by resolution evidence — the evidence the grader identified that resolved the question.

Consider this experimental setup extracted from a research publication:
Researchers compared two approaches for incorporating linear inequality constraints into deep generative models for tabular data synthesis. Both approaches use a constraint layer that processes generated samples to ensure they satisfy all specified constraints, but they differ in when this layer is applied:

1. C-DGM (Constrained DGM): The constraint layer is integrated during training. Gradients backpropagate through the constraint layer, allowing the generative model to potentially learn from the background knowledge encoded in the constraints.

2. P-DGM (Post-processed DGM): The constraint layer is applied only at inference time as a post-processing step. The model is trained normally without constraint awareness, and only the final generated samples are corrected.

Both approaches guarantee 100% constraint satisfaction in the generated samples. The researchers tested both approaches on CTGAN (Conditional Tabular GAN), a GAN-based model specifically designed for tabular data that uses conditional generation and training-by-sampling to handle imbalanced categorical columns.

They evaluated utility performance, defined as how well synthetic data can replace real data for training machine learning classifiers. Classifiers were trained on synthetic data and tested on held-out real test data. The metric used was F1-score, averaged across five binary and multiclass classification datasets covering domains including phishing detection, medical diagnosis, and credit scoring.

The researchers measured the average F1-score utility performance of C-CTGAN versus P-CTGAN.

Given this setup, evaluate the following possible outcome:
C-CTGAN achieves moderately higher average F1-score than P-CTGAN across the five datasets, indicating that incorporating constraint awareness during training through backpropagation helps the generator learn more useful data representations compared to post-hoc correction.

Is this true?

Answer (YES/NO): NO